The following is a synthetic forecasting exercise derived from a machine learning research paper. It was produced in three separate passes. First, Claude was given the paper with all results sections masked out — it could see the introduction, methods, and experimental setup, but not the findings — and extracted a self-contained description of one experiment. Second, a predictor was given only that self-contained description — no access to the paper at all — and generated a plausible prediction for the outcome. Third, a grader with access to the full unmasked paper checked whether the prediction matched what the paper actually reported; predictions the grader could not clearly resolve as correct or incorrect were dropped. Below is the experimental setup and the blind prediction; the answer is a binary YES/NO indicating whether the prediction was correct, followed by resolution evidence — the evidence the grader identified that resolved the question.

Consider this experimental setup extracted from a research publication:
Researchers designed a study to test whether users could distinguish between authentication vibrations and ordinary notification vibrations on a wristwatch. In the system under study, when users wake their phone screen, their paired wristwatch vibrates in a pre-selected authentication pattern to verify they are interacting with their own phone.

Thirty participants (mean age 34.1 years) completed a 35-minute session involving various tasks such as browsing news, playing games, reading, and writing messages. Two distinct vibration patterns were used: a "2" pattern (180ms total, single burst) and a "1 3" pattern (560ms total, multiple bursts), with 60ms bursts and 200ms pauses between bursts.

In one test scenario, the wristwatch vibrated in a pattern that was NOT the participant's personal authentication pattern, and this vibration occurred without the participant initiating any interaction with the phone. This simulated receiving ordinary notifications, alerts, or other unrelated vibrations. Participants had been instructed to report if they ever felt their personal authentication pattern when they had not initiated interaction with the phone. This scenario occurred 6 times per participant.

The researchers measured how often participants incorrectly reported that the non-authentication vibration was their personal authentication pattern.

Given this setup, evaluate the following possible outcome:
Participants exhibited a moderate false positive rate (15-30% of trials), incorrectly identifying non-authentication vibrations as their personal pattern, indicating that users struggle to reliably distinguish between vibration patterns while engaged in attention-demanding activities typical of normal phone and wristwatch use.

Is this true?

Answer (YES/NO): NO